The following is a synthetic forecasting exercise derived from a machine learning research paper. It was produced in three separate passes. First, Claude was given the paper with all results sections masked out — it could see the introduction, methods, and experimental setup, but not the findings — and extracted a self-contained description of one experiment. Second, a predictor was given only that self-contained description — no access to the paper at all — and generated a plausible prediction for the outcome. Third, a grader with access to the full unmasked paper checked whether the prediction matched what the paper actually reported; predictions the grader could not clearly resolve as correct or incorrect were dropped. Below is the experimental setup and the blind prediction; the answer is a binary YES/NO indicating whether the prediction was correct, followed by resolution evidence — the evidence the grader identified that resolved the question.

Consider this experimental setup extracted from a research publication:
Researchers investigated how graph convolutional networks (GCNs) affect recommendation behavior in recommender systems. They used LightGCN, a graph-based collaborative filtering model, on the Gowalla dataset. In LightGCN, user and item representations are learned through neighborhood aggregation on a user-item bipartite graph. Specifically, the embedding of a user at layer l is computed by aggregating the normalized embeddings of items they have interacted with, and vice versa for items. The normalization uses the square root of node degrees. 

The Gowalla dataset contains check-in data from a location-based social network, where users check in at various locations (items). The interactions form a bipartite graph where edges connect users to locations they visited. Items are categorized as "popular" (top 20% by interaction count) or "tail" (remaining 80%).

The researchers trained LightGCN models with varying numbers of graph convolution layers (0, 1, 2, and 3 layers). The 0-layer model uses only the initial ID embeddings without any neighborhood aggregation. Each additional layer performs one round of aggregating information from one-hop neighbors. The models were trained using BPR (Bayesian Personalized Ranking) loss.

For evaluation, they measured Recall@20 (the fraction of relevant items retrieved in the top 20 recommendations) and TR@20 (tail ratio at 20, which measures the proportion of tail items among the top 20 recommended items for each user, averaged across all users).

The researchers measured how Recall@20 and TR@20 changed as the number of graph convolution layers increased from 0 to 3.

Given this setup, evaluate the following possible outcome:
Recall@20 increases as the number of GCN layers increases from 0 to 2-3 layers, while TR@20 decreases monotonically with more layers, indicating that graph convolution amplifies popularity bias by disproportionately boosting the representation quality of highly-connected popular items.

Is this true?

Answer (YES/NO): YES